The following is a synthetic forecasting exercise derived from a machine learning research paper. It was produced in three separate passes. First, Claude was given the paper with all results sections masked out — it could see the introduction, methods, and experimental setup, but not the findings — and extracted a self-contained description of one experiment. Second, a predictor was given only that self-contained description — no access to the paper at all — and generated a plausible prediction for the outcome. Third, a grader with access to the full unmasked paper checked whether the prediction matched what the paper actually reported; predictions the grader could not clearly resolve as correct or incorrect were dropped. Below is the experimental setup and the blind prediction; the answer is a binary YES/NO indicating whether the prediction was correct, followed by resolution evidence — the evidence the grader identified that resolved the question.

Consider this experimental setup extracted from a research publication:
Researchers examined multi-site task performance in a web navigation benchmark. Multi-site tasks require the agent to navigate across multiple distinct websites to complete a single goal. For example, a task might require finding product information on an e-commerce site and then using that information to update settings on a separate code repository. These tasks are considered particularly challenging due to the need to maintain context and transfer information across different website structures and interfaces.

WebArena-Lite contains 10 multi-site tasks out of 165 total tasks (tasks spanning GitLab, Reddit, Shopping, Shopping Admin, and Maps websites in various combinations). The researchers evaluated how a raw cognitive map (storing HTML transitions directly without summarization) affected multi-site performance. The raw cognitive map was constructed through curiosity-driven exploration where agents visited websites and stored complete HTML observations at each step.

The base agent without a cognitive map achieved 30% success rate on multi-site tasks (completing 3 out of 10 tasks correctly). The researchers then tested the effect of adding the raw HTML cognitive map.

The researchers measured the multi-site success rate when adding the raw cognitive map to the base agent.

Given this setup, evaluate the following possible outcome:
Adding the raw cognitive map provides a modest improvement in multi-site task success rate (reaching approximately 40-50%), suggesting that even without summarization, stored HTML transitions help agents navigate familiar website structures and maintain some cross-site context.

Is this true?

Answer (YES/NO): NO